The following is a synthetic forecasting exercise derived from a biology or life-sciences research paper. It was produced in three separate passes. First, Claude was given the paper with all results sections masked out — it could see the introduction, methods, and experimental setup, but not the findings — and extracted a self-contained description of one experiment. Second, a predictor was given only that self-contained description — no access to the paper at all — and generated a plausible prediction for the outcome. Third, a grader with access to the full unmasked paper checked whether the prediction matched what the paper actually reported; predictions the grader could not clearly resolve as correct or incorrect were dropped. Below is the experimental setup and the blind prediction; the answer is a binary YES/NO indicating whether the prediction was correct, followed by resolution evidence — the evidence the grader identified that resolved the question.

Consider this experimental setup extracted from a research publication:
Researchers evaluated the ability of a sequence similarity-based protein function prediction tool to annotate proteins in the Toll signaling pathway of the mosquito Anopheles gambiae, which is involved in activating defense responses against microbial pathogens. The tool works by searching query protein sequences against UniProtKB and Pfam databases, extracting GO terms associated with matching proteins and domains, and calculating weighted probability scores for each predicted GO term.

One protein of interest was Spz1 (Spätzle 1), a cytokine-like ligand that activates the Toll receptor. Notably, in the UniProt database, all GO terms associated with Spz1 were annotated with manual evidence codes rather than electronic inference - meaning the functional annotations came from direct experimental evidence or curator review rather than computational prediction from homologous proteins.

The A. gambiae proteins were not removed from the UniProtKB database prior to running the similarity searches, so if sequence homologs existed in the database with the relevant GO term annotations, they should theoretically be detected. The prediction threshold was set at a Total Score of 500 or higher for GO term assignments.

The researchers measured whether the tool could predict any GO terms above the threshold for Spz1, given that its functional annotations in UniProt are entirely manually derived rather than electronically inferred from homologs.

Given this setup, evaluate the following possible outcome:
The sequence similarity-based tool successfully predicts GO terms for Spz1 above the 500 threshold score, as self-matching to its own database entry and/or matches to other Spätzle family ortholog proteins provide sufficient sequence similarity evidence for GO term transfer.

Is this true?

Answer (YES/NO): NO